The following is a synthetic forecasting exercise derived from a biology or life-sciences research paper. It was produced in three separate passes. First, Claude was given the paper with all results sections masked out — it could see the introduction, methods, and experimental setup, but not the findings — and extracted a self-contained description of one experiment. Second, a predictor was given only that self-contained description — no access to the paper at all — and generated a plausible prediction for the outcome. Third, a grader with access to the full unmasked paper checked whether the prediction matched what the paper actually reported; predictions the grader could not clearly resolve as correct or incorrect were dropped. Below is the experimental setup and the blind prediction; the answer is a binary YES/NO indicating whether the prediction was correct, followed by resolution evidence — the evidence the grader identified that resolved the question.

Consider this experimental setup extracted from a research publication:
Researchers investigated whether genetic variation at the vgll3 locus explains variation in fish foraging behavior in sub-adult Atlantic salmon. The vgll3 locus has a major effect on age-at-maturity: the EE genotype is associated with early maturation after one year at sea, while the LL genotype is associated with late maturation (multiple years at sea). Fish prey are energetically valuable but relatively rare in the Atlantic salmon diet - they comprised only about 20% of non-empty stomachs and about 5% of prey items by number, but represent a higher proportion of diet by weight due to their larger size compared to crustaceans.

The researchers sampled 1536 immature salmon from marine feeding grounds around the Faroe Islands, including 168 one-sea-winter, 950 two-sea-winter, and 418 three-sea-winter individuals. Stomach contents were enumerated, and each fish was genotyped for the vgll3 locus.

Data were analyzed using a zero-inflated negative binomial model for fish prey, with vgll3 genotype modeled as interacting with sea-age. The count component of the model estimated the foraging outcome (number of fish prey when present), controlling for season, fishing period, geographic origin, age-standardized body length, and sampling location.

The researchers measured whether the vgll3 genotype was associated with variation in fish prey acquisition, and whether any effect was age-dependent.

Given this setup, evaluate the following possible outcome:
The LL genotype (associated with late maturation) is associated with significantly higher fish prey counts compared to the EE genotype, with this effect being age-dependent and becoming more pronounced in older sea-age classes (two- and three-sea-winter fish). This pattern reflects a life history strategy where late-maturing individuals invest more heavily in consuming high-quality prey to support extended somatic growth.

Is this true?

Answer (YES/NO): NO